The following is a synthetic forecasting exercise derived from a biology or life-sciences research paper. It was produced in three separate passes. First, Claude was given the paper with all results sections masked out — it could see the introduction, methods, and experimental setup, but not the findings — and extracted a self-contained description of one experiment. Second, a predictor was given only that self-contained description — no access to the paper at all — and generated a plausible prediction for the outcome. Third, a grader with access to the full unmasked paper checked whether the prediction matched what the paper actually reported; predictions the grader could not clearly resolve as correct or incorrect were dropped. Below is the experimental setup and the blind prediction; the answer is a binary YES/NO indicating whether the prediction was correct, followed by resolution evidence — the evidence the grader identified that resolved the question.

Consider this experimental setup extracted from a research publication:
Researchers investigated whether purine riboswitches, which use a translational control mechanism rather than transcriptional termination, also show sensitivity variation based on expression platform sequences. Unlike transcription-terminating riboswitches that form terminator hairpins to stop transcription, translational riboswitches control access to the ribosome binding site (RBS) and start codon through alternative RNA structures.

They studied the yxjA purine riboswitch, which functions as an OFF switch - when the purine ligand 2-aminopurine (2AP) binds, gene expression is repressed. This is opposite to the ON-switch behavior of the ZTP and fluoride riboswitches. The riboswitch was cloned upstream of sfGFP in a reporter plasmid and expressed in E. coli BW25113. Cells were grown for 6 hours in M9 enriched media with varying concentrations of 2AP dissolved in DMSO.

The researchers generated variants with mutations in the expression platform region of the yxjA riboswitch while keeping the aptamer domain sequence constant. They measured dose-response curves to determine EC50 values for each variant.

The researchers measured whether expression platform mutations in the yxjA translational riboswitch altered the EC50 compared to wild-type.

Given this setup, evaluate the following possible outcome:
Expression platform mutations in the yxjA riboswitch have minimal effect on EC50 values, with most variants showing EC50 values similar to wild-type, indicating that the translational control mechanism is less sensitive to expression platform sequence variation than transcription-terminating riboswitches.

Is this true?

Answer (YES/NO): NO